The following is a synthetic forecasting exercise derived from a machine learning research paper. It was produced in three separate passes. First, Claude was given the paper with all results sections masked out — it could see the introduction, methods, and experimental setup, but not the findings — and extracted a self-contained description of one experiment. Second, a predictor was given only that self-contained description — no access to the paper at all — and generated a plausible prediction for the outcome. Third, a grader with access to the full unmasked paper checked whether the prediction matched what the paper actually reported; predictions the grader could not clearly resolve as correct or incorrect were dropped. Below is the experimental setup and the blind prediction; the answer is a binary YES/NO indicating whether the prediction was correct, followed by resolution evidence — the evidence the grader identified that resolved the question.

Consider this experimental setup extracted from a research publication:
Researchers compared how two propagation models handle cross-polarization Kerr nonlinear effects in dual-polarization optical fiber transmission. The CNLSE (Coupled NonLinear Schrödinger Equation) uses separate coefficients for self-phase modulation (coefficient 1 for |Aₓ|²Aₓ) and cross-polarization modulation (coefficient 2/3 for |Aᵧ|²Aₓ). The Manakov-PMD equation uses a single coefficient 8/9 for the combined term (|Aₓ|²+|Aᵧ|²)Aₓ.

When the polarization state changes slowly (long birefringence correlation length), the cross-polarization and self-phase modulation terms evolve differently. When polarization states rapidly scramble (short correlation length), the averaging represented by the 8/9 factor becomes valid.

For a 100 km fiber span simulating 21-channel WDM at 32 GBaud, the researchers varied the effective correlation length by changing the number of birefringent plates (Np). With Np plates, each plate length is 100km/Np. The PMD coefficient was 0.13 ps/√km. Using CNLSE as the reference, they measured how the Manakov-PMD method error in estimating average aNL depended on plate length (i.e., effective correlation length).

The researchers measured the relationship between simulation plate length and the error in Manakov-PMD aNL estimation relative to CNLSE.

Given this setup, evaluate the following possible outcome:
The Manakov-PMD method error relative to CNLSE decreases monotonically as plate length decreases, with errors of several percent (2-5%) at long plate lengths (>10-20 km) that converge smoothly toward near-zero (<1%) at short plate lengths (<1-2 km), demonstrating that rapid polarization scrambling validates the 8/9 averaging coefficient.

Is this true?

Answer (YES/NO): NO